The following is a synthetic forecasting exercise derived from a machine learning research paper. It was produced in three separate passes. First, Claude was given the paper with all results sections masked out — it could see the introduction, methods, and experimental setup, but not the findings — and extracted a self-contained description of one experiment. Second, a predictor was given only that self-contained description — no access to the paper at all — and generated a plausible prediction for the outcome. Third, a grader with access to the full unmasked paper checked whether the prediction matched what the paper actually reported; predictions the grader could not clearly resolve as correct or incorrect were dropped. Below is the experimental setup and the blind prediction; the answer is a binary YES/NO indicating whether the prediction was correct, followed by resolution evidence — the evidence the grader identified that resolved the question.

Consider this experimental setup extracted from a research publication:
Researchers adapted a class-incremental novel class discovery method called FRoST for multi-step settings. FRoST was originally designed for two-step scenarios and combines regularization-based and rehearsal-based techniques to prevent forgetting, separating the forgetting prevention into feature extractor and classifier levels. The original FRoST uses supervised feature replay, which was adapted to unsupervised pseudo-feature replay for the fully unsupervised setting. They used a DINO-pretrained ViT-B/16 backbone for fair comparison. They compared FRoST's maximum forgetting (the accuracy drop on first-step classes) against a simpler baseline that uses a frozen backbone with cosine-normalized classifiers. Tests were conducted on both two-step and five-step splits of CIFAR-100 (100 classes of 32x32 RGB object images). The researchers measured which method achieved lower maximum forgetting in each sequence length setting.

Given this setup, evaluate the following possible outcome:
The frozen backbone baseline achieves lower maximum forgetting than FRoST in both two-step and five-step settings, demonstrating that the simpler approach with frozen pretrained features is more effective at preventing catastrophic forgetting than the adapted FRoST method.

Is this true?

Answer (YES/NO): NO